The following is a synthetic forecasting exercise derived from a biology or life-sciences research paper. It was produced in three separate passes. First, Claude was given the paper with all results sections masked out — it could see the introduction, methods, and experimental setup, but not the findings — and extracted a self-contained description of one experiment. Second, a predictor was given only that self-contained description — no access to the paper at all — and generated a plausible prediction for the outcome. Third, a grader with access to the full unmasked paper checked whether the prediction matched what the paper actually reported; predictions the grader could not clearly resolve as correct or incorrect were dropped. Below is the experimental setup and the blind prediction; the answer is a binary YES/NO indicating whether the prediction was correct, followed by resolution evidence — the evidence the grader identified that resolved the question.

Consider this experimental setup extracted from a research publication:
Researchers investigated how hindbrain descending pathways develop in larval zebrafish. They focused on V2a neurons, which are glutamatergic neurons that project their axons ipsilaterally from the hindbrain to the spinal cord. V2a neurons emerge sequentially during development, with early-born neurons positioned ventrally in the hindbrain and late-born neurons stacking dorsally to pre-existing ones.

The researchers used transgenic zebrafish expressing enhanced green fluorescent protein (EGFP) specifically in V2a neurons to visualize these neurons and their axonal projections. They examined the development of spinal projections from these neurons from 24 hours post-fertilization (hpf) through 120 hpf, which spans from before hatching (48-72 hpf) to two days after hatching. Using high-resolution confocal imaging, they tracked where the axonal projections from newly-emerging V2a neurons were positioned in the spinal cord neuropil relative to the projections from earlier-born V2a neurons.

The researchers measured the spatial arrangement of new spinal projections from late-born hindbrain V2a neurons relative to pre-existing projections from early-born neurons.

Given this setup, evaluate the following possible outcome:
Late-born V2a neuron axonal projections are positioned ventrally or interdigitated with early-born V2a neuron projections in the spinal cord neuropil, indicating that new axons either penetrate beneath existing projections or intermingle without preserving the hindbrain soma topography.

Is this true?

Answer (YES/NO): NO